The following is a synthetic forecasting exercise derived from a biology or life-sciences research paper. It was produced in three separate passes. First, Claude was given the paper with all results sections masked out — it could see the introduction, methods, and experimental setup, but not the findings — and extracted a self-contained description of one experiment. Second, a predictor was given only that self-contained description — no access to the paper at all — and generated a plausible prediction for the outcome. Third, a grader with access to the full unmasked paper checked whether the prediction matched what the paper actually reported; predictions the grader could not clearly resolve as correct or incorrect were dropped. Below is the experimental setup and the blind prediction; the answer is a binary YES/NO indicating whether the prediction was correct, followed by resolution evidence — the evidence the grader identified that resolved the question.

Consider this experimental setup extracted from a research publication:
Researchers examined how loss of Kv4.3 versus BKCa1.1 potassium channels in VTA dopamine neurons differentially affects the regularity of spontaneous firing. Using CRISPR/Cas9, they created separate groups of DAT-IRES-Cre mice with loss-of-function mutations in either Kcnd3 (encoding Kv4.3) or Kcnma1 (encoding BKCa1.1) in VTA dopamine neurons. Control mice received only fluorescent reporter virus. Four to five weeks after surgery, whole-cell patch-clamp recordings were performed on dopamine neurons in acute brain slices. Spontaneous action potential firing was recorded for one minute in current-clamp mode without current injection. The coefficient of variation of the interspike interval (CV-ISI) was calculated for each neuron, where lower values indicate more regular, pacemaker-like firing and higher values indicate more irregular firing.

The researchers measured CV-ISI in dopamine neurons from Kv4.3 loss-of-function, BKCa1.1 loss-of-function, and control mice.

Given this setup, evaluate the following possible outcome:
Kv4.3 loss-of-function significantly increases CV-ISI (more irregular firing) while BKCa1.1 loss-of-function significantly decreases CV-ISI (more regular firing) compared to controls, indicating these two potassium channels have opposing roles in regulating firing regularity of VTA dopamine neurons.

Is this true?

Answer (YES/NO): NO